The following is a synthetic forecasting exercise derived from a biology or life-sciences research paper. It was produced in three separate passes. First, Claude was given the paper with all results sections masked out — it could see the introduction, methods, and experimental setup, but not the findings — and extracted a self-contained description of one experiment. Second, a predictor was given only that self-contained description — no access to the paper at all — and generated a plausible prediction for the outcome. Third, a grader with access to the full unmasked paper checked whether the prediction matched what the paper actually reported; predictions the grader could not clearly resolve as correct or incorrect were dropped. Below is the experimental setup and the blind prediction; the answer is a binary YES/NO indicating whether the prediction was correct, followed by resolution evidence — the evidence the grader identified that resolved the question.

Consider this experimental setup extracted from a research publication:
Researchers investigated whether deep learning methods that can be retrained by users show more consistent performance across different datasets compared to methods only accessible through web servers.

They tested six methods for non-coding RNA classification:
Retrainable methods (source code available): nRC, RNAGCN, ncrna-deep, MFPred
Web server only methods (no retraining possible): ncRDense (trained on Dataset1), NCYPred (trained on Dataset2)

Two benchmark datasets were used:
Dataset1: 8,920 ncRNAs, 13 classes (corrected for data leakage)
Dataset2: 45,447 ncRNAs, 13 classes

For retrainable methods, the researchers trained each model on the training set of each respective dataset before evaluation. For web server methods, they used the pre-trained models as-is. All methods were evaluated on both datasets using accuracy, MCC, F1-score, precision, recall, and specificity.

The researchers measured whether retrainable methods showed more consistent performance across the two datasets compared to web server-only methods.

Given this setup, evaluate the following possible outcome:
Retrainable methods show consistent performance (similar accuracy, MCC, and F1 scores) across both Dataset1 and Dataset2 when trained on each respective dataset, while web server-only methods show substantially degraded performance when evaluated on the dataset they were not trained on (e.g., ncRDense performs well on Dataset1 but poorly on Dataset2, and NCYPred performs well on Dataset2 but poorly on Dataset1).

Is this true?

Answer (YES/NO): YES